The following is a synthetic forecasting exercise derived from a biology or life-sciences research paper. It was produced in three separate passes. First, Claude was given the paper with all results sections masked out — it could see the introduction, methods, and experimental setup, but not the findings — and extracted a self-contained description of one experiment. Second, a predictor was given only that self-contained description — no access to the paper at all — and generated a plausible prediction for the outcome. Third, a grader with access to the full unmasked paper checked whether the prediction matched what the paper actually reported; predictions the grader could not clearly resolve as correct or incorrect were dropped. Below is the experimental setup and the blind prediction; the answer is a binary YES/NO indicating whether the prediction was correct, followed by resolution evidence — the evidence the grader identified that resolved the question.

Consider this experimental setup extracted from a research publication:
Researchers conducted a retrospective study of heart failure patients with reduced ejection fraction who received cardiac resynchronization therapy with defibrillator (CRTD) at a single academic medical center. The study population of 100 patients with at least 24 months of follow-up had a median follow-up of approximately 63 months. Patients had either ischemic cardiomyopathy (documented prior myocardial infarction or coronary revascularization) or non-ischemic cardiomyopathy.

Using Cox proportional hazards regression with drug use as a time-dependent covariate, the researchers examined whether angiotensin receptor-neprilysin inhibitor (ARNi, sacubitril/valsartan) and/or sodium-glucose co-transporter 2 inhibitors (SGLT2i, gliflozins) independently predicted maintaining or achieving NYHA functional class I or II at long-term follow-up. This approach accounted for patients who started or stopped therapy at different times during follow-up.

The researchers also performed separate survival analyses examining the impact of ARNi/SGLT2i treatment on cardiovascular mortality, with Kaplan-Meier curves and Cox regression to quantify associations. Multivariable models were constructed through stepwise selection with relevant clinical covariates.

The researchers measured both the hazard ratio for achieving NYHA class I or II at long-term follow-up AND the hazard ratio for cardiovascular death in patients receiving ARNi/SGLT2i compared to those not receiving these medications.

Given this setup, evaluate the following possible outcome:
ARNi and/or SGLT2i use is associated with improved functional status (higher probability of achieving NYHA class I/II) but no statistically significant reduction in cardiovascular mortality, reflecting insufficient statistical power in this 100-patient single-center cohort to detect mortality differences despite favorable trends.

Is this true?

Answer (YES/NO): YES